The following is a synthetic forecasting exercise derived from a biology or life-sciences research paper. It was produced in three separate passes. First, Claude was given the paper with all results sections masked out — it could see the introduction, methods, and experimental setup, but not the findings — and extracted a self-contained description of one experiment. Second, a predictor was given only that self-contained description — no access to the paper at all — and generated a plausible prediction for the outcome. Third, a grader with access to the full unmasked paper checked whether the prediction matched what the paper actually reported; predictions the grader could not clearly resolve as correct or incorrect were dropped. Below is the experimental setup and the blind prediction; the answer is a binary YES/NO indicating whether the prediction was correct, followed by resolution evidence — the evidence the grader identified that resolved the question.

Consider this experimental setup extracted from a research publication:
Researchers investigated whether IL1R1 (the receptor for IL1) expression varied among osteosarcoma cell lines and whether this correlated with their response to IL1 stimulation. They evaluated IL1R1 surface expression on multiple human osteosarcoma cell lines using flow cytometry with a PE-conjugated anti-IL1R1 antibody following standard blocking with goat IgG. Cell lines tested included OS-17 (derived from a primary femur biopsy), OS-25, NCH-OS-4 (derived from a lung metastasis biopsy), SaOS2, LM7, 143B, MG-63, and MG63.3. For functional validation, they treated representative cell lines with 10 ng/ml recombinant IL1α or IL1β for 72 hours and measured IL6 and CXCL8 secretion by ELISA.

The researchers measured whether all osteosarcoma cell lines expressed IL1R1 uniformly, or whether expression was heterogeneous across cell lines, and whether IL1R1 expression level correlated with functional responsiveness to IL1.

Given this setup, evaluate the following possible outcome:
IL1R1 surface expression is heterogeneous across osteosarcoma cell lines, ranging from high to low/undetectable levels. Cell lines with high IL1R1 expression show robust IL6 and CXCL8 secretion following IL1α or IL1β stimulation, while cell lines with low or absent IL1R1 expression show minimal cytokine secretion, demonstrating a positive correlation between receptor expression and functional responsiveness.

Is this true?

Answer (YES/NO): NO